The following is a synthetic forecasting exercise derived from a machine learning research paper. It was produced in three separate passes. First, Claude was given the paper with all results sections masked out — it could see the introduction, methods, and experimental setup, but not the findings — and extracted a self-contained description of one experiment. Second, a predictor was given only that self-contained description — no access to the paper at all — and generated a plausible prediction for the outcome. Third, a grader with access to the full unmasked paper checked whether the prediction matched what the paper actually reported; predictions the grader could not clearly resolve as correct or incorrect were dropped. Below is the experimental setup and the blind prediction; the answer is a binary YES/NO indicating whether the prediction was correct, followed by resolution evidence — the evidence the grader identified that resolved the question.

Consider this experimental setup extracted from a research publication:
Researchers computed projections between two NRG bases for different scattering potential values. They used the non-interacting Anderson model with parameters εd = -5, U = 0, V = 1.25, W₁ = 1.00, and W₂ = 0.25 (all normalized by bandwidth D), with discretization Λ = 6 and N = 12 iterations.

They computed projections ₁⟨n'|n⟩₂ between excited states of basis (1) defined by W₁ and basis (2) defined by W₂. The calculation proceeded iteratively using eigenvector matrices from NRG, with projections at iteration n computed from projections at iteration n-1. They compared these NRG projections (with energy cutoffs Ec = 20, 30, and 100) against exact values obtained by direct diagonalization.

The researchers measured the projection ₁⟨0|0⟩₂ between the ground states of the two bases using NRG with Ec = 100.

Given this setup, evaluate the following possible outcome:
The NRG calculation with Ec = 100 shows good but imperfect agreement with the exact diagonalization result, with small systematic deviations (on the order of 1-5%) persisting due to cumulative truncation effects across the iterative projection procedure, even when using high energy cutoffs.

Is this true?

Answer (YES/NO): NO